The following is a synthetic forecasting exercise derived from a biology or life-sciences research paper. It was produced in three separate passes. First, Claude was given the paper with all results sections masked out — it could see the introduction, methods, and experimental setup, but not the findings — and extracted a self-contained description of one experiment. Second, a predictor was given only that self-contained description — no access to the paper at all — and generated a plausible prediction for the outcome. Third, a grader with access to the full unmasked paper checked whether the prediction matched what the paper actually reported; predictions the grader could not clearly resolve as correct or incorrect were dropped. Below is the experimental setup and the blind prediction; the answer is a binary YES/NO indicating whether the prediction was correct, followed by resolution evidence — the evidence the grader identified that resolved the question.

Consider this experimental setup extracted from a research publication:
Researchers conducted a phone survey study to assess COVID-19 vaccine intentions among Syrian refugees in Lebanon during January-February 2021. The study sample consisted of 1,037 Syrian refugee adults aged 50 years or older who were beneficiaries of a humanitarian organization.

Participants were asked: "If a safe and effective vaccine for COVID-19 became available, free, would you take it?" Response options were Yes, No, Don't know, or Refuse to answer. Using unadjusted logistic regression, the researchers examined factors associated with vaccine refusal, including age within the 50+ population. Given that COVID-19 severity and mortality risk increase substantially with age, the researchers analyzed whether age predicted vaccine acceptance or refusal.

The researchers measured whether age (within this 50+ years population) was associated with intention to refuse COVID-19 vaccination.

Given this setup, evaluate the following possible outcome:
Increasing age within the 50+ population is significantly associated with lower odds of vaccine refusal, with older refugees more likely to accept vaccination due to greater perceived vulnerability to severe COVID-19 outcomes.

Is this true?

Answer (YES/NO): NO